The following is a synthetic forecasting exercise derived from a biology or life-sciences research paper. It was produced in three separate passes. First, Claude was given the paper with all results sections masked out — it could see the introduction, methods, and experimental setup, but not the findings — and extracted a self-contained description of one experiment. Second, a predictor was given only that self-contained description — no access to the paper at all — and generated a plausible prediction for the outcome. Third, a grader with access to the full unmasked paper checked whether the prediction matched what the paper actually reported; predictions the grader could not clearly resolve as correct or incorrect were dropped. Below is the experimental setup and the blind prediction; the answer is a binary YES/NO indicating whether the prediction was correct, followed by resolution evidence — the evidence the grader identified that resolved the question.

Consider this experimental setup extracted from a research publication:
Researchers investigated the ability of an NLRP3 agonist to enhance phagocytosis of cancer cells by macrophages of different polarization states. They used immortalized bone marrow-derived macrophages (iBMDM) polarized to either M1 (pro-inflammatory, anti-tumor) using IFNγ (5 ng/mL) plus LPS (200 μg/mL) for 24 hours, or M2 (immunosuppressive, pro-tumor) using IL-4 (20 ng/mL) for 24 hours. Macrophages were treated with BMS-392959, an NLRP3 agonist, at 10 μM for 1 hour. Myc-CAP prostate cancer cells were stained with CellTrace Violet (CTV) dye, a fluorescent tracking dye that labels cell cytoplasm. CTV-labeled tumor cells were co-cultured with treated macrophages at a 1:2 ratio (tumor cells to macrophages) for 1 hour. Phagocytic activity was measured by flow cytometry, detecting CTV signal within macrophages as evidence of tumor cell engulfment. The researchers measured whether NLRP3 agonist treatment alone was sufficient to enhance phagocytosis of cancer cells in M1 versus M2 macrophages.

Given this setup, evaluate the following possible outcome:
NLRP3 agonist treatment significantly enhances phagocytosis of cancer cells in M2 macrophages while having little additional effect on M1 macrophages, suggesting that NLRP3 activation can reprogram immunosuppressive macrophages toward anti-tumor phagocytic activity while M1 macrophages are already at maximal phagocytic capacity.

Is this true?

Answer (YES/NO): NO